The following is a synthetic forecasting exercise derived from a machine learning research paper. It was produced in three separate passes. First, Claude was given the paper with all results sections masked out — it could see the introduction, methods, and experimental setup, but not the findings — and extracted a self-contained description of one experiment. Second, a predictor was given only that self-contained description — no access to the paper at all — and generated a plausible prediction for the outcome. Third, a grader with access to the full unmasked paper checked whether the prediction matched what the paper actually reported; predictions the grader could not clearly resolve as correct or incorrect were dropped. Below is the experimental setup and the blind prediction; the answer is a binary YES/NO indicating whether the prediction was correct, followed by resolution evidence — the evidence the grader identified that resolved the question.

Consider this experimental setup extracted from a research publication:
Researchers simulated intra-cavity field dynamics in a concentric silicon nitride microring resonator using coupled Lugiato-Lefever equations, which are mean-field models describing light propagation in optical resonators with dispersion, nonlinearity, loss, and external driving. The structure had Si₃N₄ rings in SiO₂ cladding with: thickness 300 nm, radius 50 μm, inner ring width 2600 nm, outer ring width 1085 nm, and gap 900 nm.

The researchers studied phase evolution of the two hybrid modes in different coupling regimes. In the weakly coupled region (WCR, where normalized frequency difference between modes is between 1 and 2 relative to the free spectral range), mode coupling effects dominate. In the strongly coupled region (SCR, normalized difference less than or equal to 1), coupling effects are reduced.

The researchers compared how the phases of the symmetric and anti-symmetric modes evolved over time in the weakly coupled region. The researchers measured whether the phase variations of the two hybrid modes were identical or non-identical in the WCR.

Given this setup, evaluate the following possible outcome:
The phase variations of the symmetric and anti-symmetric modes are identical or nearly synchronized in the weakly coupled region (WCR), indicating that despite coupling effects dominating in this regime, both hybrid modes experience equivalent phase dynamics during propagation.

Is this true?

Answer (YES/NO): YES